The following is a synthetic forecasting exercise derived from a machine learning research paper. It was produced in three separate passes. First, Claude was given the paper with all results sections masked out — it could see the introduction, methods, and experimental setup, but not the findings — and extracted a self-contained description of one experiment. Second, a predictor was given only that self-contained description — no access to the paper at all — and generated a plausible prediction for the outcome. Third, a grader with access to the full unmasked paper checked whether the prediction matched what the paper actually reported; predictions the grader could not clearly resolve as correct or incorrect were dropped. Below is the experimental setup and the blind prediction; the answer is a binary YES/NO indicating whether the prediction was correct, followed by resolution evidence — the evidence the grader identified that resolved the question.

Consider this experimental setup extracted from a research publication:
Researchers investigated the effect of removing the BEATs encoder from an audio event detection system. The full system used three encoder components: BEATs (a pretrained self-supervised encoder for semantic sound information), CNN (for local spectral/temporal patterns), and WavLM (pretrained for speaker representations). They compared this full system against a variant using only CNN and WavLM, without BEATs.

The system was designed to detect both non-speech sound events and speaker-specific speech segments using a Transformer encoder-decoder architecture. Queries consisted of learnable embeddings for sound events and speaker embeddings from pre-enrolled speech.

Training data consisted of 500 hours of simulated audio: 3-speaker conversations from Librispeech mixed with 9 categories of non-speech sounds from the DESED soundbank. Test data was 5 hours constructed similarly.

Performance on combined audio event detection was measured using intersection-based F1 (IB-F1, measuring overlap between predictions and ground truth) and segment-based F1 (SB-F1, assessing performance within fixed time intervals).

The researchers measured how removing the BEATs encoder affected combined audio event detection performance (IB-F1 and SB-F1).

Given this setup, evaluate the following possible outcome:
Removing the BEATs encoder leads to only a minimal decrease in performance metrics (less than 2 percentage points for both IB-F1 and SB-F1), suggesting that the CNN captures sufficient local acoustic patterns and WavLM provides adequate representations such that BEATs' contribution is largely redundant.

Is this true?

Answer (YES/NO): NO